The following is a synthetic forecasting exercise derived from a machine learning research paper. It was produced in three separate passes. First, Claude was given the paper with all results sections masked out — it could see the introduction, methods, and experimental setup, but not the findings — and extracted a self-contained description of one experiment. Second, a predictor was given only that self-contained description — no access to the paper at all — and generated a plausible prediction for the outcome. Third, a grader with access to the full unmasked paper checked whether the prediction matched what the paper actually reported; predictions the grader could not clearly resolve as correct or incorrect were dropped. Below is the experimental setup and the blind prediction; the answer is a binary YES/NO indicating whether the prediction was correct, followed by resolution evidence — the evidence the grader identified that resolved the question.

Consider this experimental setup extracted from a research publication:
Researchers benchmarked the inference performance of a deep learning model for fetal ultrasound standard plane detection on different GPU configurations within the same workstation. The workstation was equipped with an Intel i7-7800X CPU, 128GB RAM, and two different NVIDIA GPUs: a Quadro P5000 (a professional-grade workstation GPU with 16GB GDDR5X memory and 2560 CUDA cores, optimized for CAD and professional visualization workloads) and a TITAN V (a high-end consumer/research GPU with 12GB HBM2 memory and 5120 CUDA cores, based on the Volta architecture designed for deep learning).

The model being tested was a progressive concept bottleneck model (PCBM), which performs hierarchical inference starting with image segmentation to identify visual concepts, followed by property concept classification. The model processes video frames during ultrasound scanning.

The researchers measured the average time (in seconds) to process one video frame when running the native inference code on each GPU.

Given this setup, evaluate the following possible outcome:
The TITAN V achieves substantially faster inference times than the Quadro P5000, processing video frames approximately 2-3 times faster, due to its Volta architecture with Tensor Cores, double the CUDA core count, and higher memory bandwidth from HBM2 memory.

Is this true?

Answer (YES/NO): NO